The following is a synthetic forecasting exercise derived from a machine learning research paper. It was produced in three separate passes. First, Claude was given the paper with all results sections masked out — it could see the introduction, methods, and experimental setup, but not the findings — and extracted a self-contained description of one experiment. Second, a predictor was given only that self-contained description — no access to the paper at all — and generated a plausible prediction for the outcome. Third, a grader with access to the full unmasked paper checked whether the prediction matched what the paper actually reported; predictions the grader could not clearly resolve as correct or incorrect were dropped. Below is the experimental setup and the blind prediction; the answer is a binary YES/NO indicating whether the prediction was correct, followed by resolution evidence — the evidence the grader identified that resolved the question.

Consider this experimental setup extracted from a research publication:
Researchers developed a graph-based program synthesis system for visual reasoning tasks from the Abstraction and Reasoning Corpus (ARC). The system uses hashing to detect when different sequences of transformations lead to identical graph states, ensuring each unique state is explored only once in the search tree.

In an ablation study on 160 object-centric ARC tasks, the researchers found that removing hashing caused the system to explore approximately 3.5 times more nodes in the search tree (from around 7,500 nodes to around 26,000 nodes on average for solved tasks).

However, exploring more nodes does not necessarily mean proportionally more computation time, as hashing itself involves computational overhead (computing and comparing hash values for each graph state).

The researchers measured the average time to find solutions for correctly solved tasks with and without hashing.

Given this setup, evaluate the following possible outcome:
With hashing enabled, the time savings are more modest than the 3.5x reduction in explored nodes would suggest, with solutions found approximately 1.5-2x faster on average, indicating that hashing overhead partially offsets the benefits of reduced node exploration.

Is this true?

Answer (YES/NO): NO